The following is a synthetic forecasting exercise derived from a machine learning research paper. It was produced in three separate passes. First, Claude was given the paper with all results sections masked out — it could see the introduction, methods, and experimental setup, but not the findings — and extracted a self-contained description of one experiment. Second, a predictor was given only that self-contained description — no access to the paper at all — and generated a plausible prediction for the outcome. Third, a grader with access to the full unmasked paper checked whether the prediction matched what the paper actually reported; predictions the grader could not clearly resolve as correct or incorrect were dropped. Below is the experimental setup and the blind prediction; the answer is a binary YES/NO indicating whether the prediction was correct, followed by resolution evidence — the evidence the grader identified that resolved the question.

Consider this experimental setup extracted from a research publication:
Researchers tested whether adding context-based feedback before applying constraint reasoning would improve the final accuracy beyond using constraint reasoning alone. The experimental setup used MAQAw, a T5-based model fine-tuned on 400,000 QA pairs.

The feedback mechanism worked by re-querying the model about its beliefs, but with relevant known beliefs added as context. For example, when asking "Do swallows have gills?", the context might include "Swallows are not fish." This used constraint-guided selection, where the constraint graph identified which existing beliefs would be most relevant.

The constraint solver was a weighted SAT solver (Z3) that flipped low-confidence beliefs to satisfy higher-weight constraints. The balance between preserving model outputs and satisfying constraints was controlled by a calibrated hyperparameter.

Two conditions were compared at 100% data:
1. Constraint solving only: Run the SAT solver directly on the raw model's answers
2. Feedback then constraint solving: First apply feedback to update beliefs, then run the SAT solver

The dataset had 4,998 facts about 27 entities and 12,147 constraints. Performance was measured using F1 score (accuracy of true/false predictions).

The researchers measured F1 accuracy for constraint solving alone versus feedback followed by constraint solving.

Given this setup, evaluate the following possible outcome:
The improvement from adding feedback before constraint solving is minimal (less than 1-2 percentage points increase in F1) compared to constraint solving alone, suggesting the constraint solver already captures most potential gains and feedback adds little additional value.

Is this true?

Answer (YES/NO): NO